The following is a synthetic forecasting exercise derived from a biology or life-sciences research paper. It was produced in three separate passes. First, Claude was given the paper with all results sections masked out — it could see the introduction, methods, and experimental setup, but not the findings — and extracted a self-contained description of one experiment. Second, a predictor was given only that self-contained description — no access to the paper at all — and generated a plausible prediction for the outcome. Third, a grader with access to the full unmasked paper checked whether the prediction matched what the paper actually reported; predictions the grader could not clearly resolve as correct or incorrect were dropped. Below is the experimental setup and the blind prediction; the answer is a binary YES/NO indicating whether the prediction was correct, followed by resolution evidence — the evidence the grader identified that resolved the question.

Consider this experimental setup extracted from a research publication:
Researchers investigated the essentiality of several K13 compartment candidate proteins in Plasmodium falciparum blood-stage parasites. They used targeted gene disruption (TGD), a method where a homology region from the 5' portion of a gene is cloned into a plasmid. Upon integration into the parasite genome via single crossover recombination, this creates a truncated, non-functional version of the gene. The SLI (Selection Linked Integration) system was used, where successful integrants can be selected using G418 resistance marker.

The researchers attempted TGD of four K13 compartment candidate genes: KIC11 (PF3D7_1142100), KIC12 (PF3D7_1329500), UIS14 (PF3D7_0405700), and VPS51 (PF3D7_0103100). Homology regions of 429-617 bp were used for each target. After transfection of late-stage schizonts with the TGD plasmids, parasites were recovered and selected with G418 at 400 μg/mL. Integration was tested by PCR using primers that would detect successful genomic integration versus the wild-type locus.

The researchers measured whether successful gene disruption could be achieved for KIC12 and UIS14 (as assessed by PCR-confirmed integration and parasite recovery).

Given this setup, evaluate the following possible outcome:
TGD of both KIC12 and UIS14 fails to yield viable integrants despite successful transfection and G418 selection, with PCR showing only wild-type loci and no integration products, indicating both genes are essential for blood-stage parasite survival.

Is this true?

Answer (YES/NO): NO